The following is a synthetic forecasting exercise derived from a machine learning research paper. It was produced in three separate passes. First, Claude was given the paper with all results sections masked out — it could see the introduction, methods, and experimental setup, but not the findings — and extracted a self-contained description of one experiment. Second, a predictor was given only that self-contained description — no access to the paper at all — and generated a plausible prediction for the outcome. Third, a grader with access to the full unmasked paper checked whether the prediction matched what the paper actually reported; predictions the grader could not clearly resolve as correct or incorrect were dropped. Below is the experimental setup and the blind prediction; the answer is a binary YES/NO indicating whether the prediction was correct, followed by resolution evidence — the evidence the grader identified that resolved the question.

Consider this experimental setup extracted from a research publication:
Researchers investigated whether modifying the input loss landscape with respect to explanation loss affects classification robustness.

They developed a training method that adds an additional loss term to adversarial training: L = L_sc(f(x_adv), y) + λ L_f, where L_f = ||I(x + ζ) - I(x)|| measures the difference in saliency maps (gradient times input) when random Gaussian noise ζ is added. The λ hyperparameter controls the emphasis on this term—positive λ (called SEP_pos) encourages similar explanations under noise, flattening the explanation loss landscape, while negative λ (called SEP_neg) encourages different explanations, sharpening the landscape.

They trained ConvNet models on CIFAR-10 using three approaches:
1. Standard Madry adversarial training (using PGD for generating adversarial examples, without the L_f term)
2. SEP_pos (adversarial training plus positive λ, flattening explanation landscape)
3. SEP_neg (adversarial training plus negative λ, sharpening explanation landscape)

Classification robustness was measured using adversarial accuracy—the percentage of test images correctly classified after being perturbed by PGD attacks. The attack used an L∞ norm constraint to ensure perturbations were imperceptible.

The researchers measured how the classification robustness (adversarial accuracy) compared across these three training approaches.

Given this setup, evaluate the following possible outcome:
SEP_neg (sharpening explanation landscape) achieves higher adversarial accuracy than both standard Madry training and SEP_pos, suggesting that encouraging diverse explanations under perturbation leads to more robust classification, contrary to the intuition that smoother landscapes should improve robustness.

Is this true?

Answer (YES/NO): NO